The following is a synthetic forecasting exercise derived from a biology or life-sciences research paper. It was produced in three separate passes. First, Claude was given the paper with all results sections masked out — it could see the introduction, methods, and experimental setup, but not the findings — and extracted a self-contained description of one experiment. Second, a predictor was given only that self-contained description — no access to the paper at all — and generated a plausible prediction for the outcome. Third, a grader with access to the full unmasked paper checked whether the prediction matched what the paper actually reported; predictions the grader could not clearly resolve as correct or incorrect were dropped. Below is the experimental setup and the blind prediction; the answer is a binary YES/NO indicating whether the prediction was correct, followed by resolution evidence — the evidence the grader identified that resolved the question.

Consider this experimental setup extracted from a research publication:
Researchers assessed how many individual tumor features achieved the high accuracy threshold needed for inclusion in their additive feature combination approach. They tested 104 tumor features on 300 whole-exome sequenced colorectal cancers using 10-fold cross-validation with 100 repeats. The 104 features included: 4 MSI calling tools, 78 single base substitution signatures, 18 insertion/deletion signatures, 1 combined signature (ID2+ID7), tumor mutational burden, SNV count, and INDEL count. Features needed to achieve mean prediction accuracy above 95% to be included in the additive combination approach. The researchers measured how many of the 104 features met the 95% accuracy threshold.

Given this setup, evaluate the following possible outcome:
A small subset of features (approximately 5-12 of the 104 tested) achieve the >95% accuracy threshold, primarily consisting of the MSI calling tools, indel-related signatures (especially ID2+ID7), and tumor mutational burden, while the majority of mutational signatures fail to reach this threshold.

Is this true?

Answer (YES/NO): NO